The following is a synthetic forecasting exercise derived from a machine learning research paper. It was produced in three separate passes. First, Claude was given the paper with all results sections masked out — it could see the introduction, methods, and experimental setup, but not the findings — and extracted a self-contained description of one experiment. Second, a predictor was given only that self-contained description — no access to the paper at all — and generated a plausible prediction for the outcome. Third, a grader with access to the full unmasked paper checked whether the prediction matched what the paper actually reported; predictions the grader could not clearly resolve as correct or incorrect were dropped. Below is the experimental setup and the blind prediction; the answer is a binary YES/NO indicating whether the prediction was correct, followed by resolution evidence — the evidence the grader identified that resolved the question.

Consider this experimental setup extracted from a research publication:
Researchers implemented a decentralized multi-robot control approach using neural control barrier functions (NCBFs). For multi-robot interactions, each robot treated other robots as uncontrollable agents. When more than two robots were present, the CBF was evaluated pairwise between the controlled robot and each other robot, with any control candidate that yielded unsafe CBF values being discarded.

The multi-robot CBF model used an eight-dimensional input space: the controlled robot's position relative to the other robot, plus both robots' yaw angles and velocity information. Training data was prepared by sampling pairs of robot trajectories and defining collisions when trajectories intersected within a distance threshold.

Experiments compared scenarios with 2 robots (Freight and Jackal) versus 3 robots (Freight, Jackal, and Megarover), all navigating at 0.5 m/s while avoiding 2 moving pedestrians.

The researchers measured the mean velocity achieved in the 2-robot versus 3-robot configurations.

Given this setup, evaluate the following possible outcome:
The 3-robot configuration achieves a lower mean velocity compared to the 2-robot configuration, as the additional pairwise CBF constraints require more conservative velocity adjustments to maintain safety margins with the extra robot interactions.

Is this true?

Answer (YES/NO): YES